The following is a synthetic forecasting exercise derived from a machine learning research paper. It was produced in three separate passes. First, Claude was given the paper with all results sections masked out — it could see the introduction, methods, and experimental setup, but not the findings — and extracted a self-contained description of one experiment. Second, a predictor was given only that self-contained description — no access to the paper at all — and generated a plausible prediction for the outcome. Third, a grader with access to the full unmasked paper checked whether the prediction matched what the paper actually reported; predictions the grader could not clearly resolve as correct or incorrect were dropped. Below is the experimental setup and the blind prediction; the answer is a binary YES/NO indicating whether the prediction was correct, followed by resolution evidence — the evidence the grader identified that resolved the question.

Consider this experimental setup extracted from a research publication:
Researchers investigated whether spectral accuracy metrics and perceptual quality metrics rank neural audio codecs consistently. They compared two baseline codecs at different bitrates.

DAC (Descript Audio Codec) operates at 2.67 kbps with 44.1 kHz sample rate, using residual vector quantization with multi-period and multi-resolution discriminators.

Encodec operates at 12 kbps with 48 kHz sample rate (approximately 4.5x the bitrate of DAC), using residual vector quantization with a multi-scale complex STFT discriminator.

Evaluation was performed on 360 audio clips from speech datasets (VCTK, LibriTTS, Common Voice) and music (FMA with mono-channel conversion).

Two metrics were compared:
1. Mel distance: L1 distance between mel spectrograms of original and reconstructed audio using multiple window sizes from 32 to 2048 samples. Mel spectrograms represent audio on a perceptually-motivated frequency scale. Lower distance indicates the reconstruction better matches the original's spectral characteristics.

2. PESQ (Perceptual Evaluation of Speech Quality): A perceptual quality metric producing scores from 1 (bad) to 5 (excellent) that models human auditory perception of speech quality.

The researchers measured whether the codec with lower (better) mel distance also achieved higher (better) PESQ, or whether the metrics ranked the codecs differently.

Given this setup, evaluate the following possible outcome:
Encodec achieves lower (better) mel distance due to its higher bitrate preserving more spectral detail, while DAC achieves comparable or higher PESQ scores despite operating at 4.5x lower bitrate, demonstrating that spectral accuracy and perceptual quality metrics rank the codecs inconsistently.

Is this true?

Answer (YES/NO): NO